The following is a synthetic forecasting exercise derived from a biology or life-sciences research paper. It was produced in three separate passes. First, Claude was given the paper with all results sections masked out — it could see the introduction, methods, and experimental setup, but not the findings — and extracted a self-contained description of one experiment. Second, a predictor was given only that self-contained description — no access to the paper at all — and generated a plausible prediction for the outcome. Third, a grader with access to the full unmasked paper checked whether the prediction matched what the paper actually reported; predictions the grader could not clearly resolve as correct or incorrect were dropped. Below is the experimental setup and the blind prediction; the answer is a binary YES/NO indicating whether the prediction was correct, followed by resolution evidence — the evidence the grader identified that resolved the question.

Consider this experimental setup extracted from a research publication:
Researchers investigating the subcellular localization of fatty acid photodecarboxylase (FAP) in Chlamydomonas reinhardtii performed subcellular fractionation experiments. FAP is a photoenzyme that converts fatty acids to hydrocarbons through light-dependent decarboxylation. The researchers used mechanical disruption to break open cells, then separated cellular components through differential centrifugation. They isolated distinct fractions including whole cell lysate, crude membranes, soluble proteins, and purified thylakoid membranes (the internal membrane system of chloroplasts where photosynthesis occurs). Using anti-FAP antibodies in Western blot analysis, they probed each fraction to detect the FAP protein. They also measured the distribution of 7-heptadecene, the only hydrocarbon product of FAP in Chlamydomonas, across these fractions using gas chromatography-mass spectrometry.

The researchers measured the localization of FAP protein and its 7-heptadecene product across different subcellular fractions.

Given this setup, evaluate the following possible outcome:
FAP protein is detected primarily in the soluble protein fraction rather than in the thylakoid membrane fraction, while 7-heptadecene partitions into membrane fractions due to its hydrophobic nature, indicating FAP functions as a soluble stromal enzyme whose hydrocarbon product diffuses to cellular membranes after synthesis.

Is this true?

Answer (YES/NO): NO